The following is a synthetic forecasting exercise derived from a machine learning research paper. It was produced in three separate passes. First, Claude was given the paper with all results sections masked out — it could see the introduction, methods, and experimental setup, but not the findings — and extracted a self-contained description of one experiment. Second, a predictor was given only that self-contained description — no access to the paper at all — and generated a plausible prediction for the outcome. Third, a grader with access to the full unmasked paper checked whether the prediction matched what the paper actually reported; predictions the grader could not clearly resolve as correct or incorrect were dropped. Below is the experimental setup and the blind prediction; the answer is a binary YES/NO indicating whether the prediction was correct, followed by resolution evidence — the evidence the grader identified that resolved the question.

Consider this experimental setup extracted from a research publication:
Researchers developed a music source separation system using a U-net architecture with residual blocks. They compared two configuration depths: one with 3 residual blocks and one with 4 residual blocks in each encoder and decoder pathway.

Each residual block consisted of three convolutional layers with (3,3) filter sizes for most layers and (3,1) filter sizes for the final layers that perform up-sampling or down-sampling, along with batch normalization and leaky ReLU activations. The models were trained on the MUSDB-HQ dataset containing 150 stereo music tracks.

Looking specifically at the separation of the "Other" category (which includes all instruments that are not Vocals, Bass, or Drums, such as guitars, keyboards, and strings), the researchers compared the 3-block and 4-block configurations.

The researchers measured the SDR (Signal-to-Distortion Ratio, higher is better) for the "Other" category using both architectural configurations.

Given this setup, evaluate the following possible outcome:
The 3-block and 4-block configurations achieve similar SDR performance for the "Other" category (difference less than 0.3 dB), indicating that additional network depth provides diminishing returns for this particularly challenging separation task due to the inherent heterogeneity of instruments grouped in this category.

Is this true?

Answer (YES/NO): YES